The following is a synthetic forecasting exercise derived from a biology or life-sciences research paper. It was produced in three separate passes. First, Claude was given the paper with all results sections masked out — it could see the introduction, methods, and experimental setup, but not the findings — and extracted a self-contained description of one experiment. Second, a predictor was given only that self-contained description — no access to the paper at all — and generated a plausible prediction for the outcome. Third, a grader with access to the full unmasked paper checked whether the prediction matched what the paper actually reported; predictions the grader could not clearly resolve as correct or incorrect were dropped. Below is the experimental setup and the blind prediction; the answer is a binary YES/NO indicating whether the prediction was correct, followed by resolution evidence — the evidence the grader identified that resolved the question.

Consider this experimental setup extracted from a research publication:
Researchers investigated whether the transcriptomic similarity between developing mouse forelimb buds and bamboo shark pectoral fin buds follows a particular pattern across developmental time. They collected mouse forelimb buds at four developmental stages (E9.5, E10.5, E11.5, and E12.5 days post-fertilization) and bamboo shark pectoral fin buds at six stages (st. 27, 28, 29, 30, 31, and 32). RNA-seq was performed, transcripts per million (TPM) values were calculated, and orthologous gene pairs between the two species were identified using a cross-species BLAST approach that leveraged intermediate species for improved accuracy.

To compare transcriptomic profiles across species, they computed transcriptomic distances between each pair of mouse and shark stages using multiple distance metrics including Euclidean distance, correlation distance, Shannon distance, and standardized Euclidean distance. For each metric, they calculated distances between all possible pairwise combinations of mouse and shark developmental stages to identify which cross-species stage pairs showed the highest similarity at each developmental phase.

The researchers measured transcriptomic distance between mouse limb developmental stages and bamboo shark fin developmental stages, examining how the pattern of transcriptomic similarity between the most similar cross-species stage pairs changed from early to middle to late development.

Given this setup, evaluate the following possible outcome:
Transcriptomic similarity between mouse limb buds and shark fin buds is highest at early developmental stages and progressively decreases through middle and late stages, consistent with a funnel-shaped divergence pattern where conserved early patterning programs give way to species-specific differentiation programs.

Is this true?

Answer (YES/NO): NO